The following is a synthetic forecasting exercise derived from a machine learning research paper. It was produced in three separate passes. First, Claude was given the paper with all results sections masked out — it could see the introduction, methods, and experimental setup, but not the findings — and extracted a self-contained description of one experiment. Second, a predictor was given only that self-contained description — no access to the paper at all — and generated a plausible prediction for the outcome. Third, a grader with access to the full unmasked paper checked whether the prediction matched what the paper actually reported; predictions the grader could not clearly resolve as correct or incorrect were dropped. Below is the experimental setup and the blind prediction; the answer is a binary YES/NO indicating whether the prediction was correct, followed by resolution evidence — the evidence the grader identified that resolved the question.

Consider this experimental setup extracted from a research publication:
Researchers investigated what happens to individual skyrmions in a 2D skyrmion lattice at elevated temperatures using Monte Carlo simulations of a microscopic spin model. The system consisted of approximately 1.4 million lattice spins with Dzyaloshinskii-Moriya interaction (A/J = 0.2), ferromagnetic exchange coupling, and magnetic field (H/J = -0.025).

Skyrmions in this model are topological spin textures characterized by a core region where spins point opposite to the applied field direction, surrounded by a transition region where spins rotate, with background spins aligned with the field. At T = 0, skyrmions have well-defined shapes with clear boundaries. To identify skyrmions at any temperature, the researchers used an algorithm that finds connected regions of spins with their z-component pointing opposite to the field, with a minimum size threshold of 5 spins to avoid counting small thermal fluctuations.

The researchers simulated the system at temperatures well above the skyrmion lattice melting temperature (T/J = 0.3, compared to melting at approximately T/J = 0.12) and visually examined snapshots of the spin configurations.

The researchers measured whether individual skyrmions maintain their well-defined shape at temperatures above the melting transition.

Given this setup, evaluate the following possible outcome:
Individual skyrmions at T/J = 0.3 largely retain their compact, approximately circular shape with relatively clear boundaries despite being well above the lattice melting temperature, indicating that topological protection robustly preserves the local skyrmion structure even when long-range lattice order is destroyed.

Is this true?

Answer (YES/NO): NO